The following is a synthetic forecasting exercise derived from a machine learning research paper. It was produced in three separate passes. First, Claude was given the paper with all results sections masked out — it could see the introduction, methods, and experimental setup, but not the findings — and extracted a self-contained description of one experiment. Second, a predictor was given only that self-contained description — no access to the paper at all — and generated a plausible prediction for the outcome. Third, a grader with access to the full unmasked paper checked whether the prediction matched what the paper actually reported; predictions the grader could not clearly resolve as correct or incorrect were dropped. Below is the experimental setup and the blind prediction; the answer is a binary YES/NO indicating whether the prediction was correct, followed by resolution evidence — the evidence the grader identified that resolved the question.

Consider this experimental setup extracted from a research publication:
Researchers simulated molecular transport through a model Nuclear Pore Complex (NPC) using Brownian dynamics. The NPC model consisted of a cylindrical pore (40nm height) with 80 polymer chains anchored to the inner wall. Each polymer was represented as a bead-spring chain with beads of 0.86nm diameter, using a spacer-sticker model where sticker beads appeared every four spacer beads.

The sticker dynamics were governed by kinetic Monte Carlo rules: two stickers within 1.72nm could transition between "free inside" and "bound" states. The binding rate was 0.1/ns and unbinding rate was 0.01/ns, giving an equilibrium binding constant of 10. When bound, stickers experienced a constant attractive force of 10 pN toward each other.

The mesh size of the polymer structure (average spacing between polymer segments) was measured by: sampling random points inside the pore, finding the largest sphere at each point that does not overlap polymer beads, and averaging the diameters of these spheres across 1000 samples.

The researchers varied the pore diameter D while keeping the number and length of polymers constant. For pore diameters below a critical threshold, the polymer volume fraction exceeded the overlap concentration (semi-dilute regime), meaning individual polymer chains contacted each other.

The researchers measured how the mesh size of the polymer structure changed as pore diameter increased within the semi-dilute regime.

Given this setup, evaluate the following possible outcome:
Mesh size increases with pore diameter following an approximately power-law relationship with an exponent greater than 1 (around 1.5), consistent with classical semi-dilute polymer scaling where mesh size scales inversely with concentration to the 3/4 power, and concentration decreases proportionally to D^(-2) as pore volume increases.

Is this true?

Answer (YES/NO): NO